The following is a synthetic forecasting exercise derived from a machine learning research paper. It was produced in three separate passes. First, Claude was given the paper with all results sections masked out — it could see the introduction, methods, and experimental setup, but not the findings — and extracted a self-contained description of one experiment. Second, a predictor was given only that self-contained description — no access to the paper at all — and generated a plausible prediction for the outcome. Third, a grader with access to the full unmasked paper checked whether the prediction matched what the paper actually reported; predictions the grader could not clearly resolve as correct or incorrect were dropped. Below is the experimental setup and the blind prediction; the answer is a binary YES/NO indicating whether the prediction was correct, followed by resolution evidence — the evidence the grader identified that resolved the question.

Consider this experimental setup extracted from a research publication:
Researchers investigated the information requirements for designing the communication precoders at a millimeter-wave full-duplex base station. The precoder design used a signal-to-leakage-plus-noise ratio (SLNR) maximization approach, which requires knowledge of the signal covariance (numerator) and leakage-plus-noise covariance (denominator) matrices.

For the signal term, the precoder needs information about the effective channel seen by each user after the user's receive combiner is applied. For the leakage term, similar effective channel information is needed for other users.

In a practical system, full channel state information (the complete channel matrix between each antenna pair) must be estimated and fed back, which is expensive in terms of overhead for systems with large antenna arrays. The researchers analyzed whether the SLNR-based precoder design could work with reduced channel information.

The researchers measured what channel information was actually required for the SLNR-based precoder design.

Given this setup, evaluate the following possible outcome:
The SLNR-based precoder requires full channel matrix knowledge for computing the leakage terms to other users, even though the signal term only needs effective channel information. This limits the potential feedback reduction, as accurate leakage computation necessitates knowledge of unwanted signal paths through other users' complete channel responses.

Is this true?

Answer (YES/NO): NO